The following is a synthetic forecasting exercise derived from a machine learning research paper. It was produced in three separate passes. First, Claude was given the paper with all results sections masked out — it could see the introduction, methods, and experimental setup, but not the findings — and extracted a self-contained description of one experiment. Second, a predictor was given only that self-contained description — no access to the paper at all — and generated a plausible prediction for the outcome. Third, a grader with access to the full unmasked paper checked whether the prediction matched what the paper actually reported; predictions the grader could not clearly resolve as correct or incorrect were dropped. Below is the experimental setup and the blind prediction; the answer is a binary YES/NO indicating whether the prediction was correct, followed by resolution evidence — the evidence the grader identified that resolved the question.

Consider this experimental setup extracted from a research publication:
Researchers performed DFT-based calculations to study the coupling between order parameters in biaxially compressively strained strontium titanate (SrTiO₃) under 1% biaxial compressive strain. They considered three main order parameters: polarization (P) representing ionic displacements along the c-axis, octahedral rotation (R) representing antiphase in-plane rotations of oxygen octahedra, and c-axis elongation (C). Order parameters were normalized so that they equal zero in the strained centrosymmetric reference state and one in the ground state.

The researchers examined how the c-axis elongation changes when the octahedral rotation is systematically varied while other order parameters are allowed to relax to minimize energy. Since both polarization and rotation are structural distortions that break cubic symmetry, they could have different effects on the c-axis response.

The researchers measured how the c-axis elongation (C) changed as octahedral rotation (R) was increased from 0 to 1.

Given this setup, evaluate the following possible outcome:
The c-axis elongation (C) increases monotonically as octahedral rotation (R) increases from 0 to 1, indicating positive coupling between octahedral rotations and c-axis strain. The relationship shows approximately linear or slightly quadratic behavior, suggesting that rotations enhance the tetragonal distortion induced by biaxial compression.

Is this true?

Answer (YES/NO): YES